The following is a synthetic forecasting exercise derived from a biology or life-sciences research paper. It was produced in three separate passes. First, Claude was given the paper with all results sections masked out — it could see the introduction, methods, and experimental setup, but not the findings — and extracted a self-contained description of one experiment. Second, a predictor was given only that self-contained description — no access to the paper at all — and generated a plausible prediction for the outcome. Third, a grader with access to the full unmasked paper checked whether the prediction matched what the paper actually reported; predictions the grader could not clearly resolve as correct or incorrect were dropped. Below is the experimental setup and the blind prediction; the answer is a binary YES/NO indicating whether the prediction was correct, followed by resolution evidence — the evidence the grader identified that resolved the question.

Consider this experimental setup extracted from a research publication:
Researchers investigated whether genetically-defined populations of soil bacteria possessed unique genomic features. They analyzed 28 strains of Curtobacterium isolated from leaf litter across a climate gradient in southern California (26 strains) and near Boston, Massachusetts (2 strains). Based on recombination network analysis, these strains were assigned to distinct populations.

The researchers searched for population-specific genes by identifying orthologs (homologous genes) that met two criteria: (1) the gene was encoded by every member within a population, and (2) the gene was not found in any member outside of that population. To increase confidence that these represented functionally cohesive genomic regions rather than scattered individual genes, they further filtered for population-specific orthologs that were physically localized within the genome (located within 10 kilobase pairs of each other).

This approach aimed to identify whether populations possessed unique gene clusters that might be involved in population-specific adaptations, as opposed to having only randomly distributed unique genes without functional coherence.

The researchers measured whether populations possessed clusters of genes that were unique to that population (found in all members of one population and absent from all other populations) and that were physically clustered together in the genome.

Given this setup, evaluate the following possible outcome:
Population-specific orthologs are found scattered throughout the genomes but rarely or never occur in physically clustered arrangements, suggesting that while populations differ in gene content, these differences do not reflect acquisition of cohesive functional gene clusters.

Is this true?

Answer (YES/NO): NO